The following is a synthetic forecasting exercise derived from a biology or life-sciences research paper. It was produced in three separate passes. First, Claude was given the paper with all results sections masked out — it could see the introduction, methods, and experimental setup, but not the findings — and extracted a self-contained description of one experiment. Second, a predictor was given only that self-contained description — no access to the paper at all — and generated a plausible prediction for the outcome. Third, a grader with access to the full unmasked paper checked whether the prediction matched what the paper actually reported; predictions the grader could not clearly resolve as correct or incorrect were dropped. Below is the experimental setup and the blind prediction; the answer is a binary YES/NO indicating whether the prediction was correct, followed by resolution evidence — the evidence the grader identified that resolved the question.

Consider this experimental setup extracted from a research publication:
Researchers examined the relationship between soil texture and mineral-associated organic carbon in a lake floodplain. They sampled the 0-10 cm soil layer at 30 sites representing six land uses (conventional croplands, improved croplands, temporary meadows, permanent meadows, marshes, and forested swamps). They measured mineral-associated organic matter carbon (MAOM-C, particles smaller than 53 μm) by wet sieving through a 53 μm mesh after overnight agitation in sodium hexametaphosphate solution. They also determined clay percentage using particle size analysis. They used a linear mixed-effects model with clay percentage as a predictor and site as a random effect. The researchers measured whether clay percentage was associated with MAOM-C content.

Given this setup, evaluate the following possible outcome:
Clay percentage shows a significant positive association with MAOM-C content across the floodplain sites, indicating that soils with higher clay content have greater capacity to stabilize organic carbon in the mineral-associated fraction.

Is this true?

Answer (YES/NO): YES